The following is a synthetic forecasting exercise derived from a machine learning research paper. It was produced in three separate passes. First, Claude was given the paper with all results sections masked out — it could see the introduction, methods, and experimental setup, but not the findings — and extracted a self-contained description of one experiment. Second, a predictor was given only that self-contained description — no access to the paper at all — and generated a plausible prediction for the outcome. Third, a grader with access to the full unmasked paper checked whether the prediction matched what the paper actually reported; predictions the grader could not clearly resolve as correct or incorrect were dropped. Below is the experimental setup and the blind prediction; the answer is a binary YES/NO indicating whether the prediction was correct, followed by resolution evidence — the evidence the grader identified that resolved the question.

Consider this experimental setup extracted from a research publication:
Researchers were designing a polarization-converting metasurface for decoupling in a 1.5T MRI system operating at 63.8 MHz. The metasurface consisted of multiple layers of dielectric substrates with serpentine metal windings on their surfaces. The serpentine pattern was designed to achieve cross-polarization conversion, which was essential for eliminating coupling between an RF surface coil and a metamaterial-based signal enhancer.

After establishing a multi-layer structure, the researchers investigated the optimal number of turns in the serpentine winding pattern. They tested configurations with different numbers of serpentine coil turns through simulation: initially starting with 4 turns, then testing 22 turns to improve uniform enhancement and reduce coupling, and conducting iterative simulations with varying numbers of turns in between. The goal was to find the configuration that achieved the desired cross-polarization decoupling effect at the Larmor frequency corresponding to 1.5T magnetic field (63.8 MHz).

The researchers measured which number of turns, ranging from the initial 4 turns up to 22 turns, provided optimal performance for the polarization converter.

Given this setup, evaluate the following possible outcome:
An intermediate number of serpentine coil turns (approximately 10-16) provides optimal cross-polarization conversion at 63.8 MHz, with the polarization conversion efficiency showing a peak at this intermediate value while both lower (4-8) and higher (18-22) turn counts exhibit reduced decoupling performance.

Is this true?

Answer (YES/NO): YES